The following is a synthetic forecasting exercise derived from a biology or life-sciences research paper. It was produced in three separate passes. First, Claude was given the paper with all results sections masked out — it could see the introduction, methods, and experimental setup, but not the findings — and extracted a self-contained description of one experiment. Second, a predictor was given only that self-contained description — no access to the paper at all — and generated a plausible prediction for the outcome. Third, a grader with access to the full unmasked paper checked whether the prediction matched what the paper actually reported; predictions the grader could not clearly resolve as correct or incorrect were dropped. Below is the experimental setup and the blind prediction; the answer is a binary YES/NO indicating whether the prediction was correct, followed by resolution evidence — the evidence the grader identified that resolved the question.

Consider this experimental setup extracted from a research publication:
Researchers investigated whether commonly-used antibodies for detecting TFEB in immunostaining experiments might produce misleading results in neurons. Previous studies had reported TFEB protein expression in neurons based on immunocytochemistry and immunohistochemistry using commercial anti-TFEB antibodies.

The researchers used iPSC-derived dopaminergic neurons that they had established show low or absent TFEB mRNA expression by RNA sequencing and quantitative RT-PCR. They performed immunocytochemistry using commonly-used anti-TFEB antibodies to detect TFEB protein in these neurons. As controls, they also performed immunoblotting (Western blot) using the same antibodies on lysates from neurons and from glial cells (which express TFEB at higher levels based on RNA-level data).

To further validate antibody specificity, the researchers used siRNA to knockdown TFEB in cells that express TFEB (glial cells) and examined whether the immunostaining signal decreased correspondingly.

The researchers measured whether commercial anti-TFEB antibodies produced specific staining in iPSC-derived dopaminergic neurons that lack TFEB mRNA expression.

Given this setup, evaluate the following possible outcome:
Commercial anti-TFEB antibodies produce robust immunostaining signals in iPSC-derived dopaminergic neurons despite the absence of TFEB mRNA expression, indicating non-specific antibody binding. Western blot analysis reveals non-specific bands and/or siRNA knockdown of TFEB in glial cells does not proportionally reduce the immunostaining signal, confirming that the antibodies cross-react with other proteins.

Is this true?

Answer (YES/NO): NO